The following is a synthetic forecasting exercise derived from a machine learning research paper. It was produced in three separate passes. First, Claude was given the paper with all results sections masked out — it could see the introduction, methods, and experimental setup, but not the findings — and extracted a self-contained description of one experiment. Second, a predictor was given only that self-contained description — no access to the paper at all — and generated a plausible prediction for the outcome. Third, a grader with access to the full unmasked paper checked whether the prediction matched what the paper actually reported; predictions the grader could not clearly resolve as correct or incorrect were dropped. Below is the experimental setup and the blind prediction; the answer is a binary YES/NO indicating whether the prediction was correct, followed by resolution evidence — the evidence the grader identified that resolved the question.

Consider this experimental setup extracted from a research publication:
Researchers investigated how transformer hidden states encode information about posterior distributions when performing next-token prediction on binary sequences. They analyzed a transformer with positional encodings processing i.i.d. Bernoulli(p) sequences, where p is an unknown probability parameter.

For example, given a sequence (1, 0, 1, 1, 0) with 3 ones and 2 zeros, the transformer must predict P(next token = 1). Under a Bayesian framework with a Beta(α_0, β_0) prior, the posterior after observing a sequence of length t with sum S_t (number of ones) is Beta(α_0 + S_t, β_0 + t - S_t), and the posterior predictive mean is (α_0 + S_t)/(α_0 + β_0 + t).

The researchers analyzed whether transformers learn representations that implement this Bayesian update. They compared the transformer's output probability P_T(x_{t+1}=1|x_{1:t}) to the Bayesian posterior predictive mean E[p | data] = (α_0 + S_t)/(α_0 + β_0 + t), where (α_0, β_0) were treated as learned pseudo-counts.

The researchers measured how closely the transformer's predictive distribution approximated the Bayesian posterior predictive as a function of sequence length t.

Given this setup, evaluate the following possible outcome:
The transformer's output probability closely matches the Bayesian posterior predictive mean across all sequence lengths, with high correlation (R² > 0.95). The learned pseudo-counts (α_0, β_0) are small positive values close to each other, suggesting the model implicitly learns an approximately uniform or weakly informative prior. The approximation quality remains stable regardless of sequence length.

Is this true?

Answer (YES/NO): NO